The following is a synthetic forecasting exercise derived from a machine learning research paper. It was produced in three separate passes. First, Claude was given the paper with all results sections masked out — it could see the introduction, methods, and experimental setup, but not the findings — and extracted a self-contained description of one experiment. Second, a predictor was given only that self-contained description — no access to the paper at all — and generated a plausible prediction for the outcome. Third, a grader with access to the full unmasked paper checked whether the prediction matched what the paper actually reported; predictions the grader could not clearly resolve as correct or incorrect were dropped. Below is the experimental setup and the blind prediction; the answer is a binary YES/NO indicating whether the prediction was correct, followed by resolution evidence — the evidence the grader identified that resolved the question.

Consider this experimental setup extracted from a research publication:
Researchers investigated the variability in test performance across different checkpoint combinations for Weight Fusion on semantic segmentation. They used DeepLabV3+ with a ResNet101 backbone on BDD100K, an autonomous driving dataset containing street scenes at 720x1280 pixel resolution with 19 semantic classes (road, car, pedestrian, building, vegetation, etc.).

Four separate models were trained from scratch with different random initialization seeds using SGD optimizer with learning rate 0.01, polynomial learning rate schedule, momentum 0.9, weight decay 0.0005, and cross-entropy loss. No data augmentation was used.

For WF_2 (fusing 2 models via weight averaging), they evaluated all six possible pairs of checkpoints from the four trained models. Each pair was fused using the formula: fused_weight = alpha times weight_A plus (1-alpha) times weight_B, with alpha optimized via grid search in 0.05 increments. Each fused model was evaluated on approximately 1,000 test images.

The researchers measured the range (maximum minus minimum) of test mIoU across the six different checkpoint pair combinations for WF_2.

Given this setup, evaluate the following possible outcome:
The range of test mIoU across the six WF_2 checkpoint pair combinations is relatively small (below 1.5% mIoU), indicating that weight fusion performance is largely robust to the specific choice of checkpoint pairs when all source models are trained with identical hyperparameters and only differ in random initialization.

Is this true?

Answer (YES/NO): YES